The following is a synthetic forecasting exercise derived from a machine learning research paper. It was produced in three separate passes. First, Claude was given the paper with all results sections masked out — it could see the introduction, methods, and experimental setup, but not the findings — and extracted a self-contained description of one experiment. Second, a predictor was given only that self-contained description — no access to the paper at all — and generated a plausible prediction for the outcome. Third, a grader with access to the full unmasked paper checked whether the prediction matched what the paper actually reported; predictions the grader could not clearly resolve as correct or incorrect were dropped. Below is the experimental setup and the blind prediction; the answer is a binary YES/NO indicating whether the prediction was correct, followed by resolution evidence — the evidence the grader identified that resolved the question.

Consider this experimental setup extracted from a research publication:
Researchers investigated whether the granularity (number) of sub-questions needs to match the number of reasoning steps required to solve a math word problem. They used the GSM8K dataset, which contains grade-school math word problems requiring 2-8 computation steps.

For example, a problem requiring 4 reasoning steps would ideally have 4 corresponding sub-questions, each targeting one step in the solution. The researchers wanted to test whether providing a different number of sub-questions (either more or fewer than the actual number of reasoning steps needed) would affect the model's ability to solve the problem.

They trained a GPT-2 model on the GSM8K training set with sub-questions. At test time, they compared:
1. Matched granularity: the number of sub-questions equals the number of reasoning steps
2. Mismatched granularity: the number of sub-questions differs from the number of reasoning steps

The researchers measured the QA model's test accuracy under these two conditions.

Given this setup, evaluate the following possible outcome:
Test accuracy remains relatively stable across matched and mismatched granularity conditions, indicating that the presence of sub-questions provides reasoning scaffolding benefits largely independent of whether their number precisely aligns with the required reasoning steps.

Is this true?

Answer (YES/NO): NO